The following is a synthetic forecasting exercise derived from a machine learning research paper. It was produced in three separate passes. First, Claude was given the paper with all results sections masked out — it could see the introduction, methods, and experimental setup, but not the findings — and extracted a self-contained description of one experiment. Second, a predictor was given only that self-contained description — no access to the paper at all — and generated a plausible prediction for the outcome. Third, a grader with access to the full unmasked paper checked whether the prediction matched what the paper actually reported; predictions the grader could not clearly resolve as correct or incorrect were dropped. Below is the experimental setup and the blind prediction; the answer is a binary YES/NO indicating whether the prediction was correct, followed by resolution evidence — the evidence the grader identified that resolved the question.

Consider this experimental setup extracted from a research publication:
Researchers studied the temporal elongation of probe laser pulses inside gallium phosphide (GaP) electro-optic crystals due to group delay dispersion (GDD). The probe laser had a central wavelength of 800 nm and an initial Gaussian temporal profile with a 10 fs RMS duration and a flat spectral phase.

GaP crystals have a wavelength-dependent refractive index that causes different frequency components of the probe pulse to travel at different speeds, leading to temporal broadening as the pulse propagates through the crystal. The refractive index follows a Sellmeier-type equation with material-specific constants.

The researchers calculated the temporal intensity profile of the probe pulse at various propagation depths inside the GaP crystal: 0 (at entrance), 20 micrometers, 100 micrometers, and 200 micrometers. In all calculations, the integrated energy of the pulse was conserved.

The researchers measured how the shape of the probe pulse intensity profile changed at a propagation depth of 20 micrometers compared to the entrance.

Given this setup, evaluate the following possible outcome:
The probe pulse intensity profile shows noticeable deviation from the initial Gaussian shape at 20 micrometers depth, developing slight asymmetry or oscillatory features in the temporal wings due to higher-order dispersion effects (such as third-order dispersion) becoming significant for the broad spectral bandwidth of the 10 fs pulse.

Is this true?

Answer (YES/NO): NO